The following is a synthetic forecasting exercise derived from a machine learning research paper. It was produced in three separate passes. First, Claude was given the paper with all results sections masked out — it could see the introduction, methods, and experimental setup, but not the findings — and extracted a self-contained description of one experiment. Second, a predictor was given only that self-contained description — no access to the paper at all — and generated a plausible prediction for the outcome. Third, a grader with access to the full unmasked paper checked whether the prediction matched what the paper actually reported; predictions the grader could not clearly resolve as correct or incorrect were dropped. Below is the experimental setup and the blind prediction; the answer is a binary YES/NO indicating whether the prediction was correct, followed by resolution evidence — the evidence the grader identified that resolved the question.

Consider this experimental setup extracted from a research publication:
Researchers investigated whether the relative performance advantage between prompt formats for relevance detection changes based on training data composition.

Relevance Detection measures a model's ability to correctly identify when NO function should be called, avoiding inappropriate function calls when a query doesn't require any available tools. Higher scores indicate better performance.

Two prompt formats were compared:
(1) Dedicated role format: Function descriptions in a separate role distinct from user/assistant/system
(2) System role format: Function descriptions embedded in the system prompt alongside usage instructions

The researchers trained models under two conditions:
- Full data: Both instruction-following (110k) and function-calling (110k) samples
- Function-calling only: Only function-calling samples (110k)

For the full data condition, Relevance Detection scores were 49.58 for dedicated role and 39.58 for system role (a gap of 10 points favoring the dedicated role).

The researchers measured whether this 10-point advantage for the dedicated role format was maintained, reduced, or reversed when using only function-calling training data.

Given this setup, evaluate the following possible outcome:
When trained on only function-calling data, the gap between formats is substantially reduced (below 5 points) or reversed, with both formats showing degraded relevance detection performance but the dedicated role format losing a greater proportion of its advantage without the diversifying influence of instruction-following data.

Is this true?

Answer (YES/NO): NO